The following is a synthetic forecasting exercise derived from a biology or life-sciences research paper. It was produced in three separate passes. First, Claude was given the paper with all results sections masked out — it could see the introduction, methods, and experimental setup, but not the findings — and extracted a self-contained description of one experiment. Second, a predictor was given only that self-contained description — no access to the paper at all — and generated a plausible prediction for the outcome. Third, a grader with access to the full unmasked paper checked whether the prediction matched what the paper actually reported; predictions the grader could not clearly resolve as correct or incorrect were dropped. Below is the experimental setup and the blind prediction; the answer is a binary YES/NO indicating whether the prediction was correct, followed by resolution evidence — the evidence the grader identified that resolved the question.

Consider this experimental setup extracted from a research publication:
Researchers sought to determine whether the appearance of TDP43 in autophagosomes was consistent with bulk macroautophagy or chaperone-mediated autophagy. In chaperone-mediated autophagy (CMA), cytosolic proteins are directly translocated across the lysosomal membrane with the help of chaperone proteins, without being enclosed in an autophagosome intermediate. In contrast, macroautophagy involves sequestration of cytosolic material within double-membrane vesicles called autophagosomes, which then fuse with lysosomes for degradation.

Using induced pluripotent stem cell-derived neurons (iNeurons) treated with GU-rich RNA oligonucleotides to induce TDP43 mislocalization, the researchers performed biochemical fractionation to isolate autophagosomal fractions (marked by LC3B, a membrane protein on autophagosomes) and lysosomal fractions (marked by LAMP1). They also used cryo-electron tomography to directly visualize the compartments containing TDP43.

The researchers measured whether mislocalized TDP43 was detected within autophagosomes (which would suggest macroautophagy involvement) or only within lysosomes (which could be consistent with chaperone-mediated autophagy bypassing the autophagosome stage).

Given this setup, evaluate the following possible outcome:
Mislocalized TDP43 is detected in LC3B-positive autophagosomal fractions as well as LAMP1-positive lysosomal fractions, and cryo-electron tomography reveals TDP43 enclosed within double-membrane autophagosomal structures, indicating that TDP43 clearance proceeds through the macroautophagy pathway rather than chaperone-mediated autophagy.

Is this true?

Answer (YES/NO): YES